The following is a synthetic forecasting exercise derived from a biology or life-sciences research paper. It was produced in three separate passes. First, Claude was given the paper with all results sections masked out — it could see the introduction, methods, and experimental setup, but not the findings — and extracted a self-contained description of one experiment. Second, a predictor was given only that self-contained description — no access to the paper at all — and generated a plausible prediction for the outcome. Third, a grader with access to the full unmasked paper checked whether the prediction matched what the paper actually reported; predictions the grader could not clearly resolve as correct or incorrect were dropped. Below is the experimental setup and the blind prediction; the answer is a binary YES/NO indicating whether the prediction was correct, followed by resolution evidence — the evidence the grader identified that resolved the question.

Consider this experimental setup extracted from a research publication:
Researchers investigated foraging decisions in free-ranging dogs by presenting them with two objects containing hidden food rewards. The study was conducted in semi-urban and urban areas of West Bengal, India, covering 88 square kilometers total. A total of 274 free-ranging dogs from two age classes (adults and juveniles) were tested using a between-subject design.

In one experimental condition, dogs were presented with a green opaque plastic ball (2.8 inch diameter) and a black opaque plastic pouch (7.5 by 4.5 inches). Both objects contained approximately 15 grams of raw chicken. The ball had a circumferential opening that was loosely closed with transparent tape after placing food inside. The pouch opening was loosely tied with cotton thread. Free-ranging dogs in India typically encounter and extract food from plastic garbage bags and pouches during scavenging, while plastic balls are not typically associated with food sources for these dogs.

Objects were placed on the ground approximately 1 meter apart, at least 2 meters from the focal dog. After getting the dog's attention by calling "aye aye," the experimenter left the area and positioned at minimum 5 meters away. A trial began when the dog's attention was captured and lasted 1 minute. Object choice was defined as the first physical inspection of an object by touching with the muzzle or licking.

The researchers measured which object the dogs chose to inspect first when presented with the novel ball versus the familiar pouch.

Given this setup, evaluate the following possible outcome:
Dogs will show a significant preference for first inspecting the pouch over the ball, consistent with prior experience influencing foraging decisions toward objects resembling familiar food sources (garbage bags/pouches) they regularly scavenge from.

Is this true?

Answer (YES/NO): NO